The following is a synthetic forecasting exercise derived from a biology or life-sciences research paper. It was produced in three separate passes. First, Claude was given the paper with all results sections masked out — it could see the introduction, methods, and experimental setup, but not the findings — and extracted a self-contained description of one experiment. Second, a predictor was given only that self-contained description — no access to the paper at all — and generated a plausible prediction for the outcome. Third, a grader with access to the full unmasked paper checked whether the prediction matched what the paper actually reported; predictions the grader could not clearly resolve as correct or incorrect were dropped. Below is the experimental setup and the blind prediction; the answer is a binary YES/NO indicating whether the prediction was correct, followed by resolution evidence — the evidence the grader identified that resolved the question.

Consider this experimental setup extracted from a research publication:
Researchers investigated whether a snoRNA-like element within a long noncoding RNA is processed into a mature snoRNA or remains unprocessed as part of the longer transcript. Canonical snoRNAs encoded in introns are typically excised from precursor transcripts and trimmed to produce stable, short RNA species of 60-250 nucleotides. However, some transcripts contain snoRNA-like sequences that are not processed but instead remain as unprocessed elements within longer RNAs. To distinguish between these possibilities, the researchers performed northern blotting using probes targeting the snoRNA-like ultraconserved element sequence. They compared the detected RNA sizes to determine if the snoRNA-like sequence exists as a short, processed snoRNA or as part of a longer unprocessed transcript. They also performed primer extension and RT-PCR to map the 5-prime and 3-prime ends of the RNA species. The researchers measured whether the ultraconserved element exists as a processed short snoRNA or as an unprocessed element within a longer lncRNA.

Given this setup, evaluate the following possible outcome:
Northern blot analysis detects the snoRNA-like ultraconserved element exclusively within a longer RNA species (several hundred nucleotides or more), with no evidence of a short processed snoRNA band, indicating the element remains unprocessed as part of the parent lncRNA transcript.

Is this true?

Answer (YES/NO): YES